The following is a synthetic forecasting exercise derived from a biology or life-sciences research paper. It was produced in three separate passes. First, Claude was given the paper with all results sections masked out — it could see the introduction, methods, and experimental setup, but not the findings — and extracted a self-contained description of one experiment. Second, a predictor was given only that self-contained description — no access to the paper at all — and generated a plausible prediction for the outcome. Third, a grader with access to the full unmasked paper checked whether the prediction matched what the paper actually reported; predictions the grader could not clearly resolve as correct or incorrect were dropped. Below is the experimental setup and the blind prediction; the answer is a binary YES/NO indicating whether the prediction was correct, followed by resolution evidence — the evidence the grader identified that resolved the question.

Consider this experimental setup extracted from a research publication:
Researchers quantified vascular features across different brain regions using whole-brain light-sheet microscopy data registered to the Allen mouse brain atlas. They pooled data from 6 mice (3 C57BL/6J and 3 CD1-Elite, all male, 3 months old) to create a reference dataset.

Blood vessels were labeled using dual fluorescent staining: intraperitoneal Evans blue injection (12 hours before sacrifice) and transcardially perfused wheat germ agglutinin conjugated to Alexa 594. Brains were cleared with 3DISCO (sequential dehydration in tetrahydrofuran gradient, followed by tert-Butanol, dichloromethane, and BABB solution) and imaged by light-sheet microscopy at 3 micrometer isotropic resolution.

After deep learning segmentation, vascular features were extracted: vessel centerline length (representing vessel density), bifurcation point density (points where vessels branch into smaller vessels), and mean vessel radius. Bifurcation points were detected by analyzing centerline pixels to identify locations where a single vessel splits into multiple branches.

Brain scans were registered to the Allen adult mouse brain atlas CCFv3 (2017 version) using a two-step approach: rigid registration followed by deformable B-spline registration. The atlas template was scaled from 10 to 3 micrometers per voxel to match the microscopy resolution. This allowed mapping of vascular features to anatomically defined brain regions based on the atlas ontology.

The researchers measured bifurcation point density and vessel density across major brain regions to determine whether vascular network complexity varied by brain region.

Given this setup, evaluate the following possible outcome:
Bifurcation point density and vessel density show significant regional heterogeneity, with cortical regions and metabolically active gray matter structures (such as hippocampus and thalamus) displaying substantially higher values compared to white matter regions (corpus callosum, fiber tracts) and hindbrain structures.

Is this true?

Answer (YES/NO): NO